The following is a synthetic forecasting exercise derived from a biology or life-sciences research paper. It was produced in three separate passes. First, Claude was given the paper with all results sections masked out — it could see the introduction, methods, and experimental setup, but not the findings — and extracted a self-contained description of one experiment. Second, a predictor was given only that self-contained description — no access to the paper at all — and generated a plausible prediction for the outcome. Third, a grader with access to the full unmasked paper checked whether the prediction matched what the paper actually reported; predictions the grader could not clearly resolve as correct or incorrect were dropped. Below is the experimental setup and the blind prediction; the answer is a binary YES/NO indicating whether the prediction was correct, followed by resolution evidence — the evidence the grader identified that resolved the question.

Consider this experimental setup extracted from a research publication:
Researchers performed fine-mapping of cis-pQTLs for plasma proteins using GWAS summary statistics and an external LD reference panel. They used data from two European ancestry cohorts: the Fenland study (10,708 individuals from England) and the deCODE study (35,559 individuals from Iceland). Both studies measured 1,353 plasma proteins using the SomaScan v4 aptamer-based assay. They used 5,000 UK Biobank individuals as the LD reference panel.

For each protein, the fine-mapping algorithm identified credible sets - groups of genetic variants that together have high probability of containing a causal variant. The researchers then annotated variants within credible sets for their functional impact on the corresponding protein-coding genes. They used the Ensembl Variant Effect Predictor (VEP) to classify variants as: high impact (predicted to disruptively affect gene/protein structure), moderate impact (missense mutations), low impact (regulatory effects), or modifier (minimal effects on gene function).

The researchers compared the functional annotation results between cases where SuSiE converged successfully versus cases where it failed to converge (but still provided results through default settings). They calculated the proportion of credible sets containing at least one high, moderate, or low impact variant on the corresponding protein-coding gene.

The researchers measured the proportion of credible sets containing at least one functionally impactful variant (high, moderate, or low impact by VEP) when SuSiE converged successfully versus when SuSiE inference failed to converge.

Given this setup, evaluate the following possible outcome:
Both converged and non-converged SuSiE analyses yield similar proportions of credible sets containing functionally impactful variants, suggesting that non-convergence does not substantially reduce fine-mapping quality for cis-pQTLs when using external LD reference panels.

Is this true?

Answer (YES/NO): NO